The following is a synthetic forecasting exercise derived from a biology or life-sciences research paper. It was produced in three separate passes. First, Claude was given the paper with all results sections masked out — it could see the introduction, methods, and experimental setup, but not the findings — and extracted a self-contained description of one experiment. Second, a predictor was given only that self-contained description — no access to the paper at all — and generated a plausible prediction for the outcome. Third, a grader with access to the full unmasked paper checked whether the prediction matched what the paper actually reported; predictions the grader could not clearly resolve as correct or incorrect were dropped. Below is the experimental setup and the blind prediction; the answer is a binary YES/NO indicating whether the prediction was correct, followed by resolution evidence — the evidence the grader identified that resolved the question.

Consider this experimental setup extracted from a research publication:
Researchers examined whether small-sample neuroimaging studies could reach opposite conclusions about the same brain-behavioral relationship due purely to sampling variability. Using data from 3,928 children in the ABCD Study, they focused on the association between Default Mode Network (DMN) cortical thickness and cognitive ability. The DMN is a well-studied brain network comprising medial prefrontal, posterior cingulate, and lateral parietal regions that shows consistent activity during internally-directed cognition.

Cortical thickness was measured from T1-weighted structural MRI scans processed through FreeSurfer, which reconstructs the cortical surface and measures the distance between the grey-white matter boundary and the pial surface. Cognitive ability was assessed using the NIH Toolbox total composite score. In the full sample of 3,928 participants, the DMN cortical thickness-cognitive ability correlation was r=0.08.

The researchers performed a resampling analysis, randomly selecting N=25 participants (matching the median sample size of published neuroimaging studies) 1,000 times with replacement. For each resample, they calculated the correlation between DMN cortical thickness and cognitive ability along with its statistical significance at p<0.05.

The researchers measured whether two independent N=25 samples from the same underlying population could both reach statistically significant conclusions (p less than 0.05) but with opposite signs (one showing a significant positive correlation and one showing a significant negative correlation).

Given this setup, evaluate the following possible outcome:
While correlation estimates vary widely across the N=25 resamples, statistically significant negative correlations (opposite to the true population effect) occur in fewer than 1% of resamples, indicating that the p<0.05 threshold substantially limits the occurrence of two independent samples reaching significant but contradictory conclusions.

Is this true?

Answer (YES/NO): NO